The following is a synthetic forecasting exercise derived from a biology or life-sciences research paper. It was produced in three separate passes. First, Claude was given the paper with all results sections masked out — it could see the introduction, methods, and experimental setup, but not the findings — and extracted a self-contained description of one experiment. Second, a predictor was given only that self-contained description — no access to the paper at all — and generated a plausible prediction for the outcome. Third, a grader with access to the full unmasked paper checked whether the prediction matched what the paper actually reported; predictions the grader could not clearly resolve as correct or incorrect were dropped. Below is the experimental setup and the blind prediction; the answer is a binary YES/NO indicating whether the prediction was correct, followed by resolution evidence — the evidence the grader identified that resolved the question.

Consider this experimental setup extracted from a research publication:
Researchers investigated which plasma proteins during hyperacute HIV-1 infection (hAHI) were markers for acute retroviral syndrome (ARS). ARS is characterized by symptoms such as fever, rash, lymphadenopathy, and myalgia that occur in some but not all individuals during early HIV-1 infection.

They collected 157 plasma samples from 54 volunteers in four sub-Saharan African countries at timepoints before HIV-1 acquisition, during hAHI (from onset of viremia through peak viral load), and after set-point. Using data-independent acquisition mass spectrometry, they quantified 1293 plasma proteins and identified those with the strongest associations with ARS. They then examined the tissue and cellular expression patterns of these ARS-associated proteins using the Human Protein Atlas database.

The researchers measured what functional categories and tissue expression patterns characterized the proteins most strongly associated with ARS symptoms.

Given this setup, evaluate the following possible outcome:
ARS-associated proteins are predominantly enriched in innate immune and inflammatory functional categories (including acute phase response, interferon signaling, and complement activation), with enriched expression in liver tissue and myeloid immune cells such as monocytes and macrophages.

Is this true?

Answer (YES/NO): NO